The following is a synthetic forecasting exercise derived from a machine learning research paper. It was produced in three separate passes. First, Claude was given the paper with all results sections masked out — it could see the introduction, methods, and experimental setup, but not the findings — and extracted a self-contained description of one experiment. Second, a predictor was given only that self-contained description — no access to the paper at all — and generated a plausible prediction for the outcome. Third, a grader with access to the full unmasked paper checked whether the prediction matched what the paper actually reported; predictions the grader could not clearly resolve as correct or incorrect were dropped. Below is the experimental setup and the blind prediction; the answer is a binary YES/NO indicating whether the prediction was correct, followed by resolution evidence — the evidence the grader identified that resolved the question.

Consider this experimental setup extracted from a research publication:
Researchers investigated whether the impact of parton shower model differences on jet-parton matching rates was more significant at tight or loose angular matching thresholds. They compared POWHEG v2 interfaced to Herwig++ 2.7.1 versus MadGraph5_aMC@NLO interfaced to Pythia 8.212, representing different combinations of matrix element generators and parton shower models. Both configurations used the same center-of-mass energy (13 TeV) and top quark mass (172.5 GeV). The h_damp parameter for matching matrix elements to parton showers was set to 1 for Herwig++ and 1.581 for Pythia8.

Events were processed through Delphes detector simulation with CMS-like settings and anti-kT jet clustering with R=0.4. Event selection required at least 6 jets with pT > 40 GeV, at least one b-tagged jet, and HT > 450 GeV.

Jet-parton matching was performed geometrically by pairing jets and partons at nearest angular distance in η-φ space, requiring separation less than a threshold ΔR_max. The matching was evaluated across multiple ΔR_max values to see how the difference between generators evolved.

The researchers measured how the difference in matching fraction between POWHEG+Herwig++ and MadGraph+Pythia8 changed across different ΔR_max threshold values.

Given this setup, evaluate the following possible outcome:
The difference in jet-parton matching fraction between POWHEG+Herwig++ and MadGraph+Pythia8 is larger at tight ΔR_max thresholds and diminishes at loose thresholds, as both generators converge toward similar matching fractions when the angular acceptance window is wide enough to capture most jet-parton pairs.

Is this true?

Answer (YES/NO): YES